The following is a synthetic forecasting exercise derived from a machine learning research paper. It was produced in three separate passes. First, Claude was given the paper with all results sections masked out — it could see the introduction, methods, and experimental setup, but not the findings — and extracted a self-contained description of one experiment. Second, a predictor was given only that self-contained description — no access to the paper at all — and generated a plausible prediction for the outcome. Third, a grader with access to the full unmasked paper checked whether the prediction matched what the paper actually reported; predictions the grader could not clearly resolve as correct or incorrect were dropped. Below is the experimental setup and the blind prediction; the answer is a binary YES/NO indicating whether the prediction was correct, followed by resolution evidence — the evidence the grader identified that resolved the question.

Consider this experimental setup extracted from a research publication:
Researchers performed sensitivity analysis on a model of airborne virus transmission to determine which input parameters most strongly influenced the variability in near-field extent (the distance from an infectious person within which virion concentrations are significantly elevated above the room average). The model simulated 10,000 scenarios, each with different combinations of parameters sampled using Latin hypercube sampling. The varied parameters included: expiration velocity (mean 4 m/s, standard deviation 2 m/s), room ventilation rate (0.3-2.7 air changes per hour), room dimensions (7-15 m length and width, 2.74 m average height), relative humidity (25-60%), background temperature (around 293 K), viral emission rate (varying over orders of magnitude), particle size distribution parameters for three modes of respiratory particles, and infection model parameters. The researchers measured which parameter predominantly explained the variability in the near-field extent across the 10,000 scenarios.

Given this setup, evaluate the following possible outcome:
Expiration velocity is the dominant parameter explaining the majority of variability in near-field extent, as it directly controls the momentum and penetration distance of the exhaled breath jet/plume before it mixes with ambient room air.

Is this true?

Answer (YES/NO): YES